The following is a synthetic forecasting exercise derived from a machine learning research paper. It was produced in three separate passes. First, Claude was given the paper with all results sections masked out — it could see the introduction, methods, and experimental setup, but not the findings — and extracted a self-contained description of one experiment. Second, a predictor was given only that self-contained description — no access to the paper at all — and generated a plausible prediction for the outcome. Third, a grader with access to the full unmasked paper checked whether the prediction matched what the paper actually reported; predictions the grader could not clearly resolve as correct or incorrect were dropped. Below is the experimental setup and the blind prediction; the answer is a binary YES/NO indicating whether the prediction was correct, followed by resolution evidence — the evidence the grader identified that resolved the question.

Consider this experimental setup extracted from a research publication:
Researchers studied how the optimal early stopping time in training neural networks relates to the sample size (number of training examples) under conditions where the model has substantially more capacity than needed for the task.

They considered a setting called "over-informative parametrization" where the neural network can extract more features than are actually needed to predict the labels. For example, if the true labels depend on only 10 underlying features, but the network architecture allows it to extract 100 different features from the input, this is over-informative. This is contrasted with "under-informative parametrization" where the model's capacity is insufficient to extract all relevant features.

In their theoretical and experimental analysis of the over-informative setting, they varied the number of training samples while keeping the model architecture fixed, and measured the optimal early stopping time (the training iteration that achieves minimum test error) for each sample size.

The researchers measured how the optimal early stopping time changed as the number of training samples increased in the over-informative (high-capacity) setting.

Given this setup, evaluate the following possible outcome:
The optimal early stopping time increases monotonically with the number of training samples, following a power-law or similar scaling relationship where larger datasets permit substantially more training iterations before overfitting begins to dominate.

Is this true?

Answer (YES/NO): NO